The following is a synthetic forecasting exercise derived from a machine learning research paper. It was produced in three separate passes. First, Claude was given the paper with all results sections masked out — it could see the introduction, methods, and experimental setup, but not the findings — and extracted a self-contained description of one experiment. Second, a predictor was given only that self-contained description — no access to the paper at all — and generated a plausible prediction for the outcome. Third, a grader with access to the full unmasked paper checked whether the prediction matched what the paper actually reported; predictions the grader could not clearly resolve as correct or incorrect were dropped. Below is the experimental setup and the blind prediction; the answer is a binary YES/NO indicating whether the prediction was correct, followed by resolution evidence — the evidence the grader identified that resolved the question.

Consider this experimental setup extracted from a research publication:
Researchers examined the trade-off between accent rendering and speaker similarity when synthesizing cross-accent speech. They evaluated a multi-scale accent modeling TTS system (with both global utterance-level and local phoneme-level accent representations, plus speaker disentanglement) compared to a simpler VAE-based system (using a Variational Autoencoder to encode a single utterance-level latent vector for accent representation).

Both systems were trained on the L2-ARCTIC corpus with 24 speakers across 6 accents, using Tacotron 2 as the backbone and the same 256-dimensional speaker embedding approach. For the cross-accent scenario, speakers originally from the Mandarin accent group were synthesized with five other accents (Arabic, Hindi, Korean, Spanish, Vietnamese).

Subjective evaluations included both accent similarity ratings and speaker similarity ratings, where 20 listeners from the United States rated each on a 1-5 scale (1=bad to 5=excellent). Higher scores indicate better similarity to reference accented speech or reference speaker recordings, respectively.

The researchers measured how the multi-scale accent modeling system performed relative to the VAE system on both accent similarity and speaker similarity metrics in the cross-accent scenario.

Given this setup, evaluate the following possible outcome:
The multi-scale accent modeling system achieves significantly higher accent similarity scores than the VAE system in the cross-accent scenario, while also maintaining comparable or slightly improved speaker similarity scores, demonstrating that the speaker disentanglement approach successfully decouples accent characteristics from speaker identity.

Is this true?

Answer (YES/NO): NO